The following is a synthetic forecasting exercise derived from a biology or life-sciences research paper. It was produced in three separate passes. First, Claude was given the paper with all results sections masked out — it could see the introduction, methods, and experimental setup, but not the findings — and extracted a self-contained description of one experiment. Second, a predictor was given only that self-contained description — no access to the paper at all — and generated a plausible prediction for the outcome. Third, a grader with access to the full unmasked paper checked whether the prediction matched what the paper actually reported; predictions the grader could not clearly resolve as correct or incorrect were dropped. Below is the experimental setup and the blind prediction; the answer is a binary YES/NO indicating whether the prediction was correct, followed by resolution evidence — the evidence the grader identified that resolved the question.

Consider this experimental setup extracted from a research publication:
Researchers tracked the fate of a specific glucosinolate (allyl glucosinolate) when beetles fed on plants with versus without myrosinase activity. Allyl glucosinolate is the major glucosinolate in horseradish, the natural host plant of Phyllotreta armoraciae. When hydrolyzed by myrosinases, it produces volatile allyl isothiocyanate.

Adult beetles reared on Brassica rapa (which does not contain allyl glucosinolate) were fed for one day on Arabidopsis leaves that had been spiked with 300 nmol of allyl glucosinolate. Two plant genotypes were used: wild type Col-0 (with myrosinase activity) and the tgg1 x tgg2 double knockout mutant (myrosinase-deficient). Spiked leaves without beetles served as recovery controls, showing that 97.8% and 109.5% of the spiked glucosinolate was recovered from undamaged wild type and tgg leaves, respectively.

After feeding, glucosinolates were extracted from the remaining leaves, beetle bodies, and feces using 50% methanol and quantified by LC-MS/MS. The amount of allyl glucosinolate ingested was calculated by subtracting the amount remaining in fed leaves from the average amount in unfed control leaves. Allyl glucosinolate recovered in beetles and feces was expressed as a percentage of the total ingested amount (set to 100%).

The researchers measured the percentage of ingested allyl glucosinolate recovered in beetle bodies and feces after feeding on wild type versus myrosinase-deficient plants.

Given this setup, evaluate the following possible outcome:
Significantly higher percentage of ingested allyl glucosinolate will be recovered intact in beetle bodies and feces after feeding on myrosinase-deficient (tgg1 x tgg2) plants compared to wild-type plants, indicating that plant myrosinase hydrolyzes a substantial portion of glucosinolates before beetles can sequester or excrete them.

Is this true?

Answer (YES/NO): NO